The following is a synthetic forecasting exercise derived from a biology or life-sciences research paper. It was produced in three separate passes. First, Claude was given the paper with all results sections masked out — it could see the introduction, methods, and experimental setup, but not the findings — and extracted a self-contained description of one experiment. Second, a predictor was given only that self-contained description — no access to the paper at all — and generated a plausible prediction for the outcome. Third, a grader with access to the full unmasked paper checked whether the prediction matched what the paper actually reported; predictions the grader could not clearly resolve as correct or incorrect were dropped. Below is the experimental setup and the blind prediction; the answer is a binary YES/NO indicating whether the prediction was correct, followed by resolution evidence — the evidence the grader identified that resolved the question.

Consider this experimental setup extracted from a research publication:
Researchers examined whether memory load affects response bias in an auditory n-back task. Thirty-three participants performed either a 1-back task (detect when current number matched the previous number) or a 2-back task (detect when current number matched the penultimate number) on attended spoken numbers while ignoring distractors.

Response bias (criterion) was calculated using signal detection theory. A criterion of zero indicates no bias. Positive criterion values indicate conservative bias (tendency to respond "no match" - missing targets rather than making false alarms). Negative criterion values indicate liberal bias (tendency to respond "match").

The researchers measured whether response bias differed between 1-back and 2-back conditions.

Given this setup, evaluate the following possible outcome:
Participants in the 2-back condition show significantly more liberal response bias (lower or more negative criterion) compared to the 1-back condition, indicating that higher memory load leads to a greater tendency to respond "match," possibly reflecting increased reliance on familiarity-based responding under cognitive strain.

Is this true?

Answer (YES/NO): NO